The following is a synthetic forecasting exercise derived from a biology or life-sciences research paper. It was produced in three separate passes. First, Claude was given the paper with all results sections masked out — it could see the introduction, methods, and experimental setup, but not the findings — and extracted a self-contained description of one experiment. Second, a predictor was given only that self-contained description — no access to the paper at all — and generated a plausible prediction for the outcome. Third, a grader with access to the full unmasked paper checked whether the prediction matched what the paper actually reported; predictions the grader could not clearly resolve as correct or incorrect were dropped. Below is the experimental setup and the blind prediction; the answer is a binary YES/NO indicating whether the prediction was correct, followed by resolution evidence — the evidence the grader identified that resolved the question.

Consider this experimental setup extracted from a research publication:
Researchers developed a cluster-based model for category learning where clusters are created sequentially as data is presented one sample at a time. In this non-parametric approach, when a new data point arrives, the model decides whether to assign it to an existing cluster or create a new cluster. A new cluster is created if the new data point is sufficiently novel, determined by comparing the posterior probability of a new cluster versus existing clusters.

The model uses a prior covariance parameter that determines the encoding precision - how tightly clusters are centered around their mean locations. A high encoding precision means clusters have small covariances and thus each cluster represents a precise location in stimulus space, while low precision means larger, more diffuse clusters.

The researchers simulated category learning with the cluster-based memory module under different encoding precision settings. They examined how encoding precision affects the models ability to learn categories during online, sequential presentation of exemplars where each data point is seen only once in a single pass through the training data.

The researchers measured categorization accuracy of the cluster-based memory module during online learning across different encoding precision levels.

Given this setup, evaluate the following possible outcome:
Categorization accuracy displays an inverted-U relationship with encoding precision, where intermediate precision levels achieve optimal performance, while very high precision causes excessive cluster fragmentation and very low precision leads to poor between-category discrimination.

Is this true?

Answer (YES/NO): NO